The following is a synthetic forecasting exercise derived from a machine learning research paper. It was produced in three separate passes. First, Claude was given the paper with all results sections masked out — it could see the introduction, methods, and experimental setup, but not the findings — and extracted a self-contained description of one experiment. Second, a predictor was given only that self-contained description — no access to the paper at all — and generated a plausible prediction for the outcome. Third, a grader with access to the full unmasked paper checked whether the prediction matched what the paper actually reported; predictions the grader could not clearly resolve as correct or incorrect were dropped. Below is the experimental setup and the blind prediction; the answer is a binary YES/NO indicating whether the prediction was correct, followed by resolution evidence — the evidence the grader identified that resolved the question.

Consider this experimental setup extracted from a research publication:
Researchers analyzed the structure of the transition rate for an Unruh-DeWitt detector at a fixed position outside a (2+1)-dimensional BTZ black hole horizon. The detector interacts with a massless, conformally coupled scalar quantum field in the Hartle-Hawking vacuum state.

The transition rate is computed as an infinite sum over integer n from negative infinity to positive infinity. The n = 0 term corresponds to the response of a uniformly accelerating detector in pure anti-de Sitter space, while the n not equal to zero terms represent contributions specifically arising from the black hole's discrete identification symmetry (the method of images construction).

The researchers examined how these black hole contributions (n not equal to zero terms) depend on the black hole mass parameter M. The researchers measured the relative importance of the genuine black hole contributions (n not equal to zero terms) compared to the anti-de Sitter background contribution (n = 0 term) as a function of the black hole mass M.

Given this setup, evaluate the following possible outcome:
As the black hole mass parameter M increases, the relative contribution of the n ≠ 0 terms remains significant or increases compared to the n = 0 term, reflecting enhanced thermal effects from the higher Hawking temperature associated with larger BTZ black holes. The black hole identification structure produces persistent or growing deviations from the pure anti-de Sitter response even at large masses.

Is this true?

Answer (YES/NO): NO